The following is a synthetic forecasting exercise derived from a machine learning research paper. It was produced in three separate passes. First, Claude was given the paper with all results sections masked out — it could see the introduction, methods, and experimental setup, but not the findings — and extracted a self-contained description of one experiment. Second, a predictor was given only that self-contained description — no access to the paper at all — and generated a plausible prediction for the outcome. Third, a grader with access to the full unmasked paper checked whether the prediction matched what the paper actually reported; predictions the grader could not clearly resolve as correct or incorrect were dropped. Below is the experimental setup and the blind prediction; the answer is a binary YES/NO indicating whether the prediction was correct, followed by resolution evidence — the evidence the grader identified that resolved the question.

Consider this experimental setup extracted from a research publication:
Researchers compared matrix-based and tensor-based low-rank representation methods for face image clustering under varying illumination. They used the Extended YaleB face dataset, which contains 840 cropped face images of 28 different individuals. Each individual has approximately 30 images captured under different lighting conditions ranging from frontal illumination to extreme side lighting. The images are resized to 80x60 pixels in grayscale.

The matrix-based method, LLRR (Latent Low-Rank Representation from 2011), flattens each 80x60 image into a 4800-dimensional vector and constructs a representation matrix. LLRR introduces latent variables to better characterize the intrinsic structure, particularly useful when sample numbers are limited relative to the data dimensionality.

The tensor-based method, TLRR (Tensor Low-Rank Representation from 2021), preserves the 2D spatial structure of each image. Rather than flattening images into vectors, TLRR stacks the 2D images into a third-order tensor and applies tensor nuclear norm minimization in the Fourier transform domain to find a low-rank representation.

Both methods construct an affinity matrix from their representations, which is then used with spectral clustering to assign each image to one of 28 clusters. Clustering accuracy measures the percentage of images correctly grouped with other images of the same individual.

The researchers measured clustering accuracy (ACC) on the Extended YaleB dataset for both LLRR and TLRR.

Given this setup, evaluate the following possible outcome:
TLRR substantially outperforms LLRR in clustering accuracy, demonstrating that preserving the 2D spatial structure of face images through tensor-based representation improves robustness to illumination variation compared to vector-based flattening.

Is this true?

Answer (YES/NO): NO